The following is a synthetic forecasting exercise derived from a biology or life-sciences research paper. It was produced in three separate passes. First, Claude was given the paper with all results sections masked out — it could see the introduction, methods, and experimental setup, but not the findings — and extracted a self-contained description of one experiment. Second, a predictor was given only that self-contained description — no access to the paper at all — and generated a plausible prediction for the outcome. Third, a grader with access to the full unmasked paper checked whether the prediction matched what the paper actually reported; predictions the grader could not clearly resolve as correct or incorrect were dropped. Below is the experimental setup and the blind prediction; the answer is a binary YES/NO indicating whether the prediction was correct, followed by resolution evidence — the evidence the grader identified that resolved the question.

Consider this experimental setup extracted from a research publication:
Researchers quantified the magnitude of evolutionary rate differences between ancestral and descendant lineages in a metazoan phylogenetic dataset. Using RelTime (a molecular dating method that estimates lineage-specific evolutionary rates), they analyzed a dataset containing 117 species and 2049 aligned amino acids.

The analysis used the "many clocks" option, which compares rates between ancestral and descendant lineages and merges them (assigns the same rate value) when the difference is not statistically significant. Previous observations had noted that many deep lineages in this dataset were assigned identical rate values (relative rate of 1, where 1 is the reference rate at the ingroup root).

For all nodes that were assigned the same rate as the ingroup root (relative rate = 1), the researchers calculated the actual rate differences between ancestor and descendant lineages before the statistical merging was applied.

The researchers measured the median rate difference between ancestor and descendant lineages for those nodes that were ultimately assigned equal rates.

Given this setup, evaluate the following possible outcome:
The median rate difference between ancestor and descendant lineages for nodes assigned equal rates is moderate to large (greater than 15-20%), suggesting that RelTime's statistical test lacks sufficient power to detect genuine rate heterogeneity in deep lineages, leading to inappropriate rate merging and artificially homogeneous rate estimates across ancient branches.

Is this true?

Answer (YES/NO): NO